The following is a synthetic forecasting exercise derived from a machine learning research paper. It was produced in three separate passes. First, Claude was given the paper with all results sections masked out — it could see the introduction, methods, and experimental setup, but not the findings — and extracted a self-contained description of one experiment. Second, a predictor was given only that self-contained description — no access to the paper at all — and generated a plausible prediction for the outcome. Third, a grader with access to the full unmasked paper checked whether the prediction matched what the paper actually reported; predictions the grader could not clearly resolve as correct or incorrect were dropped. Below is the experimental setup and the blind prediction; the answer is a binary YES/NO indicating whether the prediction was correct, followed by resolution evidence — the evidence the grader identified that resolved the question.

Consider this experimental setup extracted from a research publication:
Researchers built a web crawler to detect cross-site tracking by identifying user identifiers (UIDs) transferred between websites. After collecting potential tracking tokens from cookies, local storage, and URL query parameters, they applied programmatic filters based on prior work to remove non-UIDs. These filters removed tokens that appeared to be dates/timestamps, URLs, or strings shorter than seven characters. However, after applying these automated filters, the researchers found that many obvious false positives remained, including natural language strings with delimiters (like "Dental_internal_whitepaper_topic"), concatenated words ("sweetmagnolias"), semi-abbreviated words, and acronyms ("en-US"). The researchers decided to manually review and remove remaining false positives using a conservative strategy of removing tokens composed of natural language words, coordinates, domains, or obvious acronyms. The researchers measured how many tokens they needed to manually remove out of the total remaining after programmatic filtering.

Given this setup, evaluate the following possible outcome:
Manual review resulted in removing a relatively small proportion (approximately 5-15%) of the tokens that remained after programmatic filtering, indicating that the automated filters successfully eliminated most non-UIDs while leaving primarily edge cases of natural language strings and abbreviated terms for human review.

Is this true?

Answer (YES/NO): NO